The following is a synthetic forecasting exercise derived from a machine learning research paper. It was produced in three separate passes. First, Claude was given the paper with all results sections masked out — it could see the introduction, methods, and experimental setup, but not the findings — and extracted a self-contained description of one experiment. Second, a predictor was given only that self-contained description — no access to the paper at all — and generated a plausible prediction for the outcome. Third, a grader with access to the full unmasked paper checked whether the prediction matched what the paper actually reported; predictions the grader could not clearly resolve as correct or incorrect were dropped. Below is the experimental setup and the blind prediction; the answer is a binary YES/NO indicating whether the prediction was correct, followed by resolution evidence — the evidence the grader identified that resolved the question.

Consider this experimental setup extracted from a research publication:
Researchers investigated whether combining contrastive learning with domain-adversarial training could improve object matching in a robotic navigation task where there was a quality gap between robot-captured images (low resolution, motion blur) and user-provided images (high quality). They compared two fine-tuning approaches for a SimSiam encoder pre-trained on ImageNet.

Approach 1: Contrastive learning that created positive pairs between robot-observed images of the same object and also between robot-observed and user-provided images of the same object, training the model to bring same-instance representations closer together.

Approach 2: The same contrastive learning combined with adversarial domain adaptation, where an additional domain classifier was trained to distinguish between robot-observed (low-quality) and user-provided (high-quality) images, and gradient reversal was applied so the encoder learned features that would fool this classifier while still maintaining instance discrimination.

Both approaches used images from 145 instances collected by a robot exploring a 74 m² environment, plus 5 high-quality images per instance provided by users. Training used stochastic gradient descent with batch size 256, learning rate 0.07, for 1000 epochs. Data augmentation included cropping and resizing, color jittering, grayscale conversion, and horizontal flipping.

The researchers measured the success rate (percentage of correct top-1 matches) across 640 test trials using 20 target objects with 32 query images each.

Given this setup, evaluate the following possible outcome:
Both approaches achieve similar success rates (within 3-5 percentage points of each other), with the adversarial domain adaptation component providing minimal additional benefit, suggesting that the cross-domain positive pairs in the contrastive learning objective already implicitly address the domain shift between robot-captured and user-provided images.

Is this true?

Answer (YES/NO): YES